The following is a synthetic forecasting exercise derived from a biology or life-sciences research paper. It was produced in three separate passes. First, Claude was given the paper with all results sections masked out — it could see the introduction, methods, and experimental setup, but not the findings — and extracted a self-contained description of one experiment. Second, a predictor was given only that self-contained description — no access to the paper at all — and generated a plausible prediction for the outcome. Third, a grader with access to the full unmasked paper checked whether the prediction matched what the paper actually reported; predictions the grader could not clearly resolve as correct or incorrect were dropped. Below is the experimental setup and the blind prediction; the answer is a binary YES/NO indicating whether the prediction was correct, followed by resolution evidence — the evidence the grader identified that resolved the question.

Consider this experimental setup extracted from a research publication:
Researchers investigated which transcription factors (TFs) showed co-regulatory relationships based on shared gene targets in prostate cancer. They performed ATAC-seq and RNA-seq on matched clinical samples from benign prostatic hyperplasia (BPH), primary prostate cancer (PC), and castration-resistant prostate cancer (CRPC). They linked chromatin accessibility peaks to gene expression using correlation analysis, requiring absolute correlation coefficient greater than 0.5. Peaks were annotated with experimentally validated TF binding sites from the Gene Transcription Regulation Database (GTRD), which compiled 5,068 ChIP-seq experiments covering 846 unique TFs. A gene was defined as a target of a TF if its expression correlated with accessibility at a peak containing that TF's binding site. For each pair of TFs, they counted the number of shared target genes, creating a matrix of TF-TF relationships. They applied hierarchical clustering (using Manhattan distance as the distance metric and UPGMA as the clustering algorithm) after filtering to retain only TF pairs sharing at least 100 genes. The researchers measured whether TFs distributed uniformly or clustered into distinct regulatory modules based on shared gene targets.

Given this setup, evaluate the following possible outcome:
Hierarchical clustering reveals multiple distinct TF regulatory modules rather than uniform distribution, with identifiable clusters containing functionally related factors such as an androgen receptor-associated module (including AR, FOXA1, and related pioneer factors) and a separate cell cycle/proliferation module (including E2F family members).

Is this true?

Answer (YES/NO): NO